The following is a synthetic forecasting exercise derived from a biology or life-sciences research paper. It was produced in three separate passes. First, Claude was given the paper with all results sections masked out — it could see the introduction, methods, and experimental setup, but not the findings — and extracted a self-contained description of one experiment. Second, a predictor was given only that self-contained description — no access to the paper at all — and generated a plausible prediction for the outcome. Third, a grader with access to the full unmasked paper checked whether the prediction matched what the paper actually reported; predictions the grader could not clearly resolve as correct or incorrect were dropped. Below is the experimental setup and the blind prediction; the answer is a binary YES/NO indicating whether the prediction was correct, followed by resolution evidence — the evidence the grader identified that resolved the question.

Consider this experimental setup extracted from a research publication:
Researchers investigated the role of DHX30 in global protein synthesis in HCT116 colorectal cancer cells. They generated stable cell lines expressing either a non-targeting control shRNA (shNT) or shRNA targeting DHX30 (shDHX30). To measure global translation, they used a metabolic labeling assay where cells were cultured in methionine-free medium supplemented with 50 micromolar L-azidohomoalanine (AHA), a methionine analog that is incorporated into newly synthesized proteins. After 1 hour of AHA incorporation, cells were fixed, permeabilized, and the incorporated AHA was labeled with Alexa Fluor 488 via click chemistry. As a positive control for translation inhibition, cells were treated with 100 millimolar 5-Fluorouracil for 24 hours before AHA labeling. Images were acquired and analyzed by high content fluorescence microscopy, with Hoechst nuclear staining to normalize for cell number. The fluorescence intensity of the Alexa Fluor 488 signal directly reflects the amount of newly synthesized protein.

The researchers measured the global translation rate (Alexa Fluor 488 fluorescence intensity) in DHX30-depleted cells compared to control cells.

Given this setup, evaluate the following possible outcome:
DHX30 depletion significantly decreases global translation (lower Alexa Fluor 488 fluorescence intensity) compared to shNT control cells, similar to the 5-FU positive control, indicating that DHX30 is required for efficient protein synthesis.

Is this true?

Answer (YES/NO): NO